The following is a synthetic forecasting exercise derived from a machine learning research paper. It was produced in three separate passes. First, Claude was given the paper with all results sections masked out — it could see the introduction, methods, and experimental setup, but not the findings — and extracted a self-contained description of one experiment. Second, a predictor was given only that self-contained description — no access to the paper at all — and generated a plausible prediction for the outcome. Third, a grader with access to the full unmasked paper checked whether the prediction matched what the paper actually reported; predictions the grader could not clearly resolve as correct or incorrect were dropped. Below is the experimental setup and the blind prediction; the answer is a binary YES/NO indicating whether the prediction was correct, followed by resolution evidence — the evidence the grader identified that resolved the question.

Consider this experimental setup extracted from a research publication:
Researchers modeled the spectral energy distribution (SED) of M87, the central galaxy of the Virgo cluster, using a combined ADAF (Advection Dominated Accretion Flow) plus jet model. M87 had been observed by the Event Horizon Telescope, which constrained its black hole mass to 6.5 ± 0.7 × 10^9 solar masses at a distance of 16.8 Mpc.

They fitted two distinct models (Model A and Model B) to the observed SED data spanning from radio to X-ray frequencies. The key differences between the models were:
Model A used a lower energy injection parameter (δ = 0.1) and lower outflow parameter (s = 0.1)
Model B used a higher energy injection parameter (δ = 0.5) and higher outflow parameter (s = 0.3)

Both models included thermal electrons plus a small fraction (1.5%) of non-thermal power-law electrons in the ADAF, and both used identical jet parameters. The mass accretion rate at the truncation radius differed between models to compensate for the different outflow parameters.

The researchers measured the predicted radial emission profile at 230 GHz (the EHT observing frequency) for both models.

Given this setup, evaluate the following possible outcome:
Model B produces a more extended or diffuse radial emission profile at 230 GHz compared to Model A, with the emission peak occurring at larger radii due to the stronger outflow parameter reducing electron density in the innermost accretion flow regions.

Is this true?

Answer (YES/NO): NO